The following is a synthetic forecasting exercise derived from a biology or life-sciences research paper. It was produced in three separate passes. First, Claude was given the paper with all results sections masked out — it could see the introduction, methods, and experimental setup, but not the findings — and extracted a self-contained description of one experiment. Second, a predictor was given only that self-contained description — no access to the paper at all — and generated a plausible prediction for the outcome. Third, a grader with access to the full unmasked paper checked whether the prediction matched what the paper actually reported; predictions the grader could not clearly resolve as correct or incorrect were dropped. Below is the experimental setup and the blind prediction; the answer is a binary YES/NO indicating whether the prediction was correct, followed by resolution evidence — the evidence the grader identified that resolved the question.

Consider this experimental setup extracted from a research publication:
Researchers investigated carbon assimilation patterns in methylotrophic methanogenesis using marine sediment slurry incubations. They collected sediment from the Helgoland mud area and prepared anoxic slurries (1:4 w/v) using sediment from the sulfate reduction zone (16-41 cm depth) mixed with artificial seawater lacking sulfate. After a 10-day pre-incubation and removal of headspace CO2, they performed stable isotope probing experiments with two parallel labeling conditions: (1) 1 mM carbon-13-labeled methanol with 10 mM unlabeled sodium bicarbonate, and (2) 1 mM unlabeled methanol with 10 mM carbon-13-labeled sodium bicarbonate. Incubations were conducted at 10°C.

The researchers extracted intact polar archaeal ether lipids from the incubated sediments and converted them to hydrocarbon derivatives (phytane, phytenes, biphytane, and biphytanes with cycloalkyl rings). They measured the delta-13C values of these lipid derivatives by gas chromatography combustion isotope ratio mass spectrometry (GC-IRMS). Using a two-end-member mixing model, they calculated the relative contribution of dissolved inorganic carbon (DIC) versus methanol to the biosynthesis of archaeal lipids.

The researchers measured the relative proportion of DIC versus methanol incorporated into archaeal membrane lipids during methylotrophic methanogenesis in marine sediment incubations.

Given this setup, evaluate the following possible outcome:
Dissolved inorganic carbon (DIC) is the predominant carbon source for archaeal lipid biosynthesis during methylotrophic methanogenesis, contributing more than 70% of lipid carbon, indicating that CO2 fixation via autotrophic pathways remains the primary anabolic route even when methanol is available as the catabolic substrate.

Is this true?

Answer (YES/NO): NO